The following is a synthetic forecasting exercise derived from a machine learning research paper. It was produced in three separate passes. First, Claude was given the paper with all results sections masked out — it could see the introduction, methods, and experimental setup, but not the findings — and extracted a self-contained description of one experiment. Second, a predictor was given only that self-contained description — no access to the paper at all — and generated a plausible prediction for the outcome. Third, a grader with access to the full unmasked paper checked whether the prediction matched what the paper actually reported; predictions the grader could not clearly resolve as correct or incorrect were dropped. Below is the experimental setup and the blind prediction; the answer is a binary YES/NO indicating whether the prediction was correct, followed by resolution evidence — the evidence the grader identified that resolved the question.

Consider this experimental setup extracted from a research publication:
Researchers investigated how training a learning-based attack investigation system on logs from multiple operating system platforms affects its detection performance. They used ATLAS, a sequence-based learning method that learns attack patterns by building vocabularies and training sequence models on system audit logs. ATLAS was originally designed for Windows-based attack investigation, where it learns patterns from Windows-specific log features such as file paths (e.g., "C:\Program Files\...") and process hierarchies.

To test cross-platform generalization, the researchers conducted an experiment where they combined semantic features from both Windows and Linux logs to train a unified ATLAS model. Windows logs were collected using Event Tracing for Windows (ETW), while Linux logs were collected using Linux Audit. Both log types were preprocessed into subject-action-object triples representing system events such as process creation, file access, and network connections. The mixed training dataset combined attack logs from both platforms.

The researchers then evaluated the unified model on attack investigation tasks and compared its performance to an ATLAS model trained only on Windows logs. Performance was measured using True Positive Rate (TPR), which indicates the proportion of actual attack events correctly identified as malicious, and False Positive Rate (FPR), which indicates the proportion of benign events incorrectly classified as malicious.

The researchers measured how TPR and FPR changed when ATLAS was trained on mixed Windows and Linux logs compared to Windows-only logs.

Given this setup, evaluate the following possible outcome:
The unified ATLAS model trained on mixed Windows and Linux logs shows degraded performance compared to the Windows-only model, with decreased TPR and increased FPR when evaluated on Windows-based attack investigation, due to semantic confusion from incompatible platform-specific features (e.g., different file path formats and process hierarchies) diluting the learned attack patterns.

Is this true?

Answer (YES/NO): NO